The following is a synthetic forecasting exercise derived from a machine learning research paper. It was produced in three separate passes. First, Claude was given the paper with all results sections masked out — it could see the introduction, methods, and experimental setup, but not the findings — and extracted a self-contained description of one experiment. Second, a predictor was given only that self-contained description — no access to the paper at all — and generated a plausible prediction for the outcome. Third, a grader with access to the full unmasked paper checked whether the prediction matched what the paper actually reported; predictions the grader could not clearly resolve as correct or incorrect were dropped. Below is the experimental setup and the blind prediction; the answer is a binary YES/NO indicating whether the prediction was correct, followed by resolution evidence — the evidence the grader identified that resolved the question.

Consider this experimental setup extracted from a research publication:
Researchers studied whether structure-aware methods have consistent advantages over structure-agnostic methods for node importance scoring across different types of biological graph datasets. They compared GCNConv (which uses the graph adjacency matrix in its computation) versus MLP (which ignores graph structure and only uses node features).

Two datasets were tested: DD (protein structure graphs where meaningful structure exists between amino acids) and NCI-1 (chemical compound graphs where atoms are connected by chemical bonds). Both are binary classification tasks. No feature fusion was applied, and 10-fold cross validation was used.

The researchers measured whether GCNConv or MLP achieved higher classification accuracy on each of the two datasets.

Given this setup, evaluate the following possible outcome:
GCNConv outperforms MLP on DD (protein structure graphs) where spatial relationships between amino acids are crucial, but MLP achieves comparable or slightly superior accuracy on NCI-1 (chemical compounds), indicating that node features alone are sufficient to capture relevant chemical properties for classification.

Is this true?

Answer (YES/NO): NO